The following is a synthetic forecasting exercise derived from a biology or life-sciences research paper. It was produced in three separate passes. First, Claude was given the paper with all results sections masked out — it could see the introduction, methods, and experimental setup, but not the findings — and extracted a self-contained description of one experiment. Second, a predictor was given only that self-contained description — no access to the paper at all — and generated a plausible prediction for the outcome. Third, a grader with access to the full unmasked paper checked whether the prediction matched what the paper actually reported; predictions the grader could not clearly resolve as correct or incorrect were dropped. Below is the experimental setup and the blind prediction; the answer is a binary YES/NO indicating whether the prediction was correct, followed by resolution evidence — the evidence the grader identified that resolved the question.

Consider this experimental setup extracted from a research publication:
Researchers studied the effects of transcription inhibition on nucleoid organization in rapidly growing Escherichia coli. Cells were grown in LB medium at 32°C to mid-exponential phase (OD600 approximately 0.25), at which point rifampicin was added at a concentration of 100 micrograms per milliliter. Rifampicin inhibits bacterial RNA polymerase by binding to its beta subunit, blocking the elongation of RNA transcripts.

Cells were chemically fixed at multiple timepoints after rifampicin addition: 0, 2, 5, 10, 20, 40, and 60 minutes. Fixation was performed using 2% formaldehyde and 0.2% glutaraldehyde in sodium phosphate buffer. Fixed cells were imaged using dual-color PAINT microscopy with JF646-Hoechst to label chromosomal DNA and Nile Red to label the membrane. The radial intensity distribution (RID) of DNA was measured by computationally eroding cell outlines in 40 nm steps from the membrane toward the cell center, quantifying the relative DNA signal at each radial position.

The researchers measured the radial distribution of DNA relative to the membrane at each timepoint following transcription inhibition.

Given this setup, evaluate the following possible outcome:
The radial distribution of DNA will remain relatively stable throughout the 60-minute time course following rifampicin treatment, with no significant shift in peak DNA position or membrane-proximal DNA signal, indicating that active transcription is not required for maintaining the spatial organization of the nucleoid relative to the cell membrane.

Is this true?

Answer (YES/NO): NO